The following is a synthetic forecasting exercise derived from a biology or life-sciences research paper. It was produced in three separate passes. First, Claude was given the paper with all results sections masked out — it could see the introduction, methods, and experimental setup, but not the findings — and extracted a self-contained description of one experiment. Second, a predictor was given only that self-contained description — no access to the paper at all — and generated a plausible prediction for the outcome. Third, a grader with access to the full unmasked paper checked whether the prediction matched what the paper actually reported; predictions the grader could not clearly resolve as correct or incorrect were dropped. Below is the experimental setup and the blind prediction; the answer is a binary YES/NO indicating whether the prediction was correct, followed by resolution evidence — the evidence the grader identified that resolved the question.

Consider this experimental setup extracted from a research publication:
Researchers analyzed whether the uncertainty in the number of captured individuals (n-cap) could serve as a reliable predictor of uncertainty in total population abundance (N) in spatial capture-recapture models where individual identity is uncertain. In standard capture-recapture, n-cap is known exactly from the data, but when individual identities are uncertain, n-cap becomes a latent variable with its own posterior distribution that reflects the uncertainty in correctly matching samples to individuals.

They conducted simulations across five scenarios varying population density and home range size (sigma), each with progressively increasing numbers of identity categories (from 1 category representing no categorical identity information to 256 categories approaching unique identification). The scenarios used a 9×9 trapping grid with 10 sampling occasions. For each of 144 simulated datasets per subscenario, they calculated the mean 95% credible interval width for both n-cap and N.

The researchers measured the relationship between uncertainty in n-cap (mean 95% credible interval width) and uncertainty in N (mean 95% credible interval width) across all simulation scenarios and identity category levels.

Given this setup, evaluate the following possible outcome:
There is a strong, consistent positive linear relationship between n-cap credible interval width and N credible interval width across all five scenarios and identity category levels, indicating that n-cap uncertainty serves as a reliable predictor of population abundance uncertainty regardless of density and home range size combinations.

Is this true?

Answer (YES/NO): NO